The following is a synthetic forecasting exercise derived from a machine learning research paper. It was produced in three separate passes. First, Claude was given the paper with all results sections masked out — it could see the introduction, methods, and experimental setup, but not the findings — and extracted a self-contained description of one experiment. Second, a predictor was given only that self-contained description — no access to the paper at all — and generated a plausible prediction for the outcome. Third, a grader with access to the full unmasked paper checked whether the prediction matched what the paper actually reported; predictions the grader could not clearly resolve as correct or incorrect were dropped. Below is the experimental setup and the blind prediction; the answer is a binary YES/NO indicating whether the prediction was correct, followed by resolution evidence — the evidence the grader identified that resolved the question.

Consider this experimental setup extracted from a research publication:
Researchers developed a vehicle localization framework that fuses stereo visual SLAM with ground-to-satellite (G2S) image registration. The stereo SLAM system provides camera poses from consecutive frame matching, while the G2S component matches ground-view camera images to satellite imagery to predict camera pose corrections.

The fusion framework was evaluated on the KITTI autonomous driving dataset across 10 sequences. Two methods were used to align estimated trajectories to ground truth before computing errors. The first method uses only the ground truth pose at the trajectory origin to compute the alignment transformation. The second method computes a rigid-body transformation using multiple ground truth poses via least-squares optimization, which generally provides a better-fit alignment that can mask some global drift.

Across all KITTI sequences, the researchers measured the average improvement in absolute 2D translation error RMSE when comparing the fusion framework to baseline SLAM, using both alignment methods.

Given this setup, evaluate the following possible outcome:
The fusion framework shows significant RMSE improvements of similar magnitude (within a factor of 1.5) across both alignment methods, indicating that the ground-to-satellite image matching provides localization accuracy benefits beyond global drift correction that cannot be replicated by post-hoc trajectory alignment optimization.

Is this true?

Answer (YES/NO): YES